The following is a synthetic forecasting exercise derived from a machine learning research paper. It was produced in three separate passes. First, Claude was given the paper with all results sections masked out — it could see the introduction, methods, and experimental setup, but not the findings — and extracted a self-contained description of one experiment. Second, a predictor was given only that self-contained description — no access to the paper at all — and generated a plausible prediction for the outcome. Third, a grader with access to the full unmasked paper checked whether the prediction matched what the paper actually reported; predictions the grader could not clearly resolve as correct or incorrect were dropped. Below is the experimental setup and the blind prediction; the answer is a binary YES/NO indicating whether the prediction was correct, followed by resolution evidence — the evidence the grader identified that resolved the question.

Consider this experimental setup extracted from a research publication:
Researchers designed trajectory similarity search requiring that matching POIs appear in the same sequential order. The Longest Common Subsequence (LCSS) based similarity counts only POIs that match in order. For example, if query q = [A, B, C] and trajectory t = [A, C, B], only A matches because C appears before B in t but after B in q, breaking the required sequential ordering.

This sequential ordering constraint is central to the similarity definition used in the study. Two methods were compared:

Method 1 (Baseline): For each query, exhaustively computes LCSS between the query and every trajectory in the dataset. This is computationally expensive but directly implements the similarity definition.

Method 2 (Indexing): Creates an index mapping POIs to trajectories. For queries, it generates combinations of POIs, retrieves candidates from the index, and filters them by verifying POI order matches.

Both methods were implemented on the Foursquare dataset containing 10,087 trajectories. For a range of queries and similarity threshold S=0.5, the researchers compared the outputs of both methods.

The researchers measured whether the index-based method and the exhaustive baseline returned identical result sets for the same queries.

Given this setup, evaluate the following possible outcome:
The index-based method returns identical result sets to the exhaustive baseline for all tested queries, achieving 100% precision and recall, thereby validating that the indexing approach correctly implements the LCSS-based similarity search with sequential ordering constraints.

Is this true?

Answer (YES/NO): YES